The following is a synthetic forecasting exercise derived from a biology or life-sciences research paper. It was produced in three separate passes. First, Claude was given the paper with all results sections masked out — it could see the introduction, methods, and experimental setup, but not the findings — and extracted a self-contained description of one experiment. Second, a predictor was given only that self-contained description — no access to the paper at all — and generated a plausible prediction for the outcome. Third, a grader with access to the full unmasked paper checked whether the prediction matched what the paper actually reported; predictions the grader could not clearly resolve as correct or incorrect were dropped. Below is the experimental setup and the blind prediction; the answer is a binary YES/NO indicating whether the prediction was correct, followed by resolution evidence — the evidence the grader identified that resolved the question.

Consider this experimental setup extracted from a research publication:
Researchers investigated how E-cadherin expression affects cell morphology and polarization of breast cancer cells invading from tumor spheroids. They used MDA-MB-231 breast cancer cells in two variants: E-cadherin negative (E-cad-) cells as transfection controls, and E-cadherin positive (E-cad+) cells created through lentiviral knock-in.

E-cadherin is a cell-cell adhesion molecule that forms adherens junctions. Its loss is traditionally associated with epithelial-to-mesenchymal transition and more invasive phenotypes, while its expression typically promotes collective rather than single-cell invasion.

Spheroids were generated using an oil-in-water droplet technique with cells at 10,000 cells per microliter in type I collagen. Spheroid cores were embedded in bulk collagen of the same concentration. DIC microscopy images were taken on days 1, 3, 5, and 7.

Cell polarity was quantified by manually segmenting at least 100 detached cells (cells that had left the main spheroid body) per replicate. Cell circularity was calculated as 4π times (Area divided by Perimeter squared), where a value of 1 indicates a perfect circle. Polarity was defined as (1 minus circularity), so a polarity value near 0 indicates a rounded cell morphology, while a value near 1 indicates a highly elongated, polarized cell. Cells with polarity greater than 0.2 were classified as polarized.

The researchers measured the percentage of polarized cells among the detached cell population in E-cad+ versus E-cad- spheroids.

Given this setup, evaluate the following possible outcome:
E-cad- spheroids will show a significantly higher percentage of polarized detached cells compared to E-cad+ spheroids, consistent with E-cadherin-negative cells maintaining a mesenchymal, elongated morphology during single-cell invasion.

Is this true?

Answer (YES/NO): YES